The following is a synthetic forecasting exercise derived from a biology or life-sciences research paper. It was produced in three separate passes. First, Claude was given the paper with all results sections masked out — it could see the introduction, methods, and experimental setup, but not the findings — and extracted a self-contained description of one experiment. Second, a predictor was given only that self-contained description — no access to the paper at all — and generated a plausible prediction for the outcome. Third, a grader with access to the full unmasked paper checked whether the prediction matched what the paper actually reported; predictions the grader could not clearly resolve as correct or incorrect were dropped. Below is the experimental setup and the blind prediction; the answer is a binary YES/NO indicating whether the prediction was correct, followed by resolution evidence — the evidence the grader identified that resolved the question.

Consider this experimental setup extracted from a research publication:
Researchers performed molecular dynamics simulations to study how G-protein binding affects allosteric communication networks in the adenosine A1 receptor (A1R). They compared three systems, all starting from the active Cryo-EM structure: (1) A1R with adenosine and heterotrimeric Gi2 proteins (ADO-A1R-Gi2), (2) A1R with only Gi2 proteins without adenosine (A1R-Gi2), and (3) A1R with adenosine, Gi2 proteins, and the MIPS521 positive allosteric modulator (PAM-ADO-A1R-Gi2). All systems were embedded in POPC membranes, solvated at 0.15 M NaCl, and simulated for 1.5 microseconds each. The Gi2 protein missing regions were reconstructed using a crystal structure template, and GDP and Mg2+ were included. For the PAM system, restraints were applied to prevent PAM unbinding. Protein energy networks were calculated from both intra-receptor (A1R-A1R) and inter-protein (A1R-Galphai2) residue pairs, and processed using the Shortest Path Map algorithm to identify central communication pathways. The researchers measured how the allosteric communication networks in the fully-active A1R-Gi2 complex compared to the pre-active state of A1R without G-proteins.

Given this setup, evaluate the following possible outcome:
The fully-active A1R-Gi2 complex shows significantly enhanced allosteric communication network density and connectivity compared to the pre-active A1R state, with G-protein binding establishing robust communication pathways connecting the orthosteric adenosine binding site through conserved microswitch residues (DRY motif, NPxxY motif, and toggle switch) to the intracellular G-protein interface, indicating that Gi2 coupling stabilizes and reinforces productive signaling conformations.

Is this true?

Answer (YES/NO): NO